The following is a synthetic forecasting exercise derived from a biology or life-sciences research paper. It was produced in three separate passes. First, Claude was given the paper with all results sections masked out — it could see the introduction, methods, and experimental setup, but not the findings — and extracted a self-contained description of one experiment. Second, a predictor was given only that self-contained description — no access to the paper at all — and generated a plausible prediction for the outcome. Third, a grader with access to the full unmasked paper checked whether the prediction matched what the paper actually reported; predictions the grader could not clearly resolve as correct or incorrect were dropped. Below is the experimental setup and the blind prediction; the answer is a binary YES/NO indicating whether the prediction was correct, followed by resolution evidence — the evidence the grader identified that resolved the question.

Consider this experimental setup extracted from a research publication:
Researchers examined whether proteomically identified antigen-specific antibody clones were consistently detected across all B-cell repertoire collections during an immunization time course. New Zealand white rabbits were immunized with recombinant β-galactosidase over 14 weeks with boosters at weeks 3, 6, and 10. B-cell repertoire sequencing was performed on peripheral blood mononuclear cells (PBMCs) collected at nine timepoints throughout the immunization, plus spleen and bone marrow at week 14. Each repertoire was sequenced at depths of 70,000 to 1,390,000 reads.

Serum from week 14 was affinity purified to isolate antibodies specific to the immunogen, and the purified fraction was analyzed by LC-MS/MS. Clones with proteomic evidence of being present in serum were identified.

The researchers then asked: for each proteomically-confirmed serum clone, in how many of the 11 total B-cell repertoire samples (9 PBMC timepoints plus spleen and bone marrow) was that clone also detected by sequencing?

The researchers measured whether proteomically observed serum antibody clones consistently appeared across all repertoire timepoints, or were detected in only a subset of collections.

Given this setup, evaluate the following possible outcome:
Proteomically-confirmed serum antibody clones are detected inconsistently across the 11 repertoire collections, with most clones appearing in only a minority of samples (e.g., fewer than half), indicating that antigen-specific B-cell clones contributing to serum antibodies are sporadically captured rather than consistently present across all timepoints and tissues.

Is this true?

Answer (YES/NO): YES